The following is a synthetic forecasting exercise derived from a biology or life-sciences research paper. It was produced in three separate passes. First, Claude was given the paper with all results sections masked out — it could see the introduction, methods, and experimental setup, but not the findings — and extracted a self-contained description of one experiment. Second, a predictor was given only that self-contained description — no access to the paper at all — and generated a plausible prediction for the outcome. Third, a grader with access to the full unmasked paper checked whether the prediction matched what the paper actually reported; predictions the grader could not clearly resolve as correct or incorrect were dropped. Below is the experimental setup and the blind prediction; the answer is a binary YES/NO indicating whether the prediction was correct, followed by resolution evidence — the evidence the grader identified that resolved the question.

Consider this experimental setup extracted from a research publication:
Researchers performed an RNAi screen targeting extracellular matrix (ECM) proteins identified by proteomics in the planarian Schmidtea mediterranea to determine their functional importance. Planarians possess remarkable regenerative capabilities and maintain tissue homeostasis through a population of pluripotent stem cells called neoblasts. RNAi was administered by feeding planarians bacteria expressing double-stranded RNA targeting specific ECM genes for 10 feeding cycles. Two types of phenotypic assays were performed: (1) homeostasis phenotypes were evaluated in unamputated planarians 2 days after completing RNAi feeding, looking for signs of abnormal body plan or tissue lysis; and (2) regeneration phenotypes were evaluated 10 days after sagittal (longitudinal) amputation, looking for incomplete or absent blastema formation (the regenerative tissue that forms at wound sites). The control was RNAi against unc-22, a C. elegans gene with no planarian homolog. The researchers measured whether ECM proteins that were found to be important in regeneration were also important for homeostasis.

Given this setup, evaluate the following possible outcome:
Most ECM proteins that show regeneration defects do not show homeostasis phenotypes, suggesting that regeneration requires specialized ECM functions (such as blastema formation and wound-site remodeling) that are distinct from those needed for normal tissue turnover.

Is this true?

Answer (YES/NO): NO